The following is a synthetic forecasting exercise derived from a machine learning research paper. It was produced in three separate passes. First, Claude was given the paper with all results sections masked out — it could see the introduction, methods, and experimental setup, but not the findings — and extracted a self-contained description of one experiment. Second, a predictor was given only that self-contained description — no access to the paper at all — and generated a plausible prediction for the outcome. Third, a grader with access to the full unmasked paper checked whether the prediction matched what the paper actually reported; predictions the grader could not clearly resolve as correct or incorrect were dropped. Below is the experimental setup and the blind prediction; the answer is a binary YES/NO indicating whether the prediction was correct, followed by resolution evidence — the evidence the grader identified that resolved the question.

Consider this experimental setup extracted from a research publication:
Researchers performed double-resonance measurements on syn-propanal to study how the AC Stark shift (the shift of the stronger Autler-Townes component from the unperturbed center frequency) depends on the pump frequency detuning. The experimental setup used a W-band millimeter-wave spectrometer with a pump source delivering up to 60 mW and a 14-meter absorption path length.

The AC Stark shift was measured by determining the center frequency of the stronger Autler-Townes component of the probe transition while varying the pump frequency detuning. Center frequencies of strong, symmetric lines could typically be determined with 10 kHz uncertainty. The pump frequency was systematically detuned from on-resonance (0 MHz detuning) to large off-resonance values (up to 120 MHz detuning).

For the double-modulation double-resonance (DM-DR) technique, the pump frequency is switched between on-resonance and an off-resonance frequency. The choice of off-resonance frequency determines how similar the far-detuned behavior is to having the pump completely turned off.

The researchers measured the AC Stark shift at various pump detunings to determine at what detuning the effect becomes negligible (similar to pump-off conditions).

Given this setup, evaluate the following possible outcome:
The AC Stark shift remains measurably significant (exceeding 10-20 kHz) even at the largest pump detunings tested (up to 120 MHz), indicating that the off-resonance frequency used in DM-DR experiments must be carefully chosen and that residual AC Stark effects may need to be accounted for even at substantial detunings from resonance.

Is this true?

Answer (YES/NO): NO